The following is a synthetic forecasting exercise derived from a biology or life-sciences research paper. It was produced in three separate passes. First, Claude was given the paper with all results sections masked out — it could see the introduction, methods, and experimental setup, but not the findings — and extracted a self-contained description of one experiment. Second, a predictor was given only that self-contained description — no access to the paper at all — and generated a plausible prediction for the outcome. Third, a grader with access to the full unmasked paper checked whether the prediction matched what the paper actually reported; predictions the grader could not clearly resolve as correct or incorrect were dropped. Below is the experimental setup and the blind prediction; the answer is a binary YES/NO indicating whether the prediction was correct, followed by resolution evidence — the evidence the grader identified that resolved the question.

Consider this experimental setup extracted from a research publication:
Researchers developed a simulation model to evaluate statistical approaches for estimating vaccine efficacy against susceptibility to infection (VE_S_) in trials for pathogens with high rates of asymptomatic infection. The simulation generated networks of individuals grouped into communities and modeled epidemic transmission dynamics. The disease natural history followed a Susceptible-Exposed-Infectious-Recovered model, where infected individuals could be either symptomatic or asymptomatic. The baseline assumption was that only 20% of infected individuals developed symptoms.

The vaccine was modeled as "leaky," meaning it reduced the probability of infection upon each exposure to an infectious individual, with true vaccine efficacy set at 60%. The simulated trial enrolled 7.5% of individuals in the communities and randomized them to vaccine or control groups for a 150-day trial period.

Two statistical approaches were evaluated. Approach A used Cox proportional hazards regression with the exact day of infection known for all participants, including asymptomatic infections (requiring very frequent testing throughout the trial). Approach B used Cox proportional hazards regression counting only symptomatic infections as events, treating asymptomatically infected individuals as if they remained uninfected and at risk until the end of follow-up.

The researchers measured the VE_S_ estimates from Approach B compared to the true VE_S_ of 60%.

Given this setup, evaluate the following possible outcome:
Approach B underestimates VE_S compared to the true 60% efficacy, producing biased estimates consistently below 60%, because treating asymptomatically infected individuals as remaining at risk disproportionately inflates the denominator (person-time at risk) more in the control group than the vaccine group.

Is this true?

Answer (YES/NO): YES